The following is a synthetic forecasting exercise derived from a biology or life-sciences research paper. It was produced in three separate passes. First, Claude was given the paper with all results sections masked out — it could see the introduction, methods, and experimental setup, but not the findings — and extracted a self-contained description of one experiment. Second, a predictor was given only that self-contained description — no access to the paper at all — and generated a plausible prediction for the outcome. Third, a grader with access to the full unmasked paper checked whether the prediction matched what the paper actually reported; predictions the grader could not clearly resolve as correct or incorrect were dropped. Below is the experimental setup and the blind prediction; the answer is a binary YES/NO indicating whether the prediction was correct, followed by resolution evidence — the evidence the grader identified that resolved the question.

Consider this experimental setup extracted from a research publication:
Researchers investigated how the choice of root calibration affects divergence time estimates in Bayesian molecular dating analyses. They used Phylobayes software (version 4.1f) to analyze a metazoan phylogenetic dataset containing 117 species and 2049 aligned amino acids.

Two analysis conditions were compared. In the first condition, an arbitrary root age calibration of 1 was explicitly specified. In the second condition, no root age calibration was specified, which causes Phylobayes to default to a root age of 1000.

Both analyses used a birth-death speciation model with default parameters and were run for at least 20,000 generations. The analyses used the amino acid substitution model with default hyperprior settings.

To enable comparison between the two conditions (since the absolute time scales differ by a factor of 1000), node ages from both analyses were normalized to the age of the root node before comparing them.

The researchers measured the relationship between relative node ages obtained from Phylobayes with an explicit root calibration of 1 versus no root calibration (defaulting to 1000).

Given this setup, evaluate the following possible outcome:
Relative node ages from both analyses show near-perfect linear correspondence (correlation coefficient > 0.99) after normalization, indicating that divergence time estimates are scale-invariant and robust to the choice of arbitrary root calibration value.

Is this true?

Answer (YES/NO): NO